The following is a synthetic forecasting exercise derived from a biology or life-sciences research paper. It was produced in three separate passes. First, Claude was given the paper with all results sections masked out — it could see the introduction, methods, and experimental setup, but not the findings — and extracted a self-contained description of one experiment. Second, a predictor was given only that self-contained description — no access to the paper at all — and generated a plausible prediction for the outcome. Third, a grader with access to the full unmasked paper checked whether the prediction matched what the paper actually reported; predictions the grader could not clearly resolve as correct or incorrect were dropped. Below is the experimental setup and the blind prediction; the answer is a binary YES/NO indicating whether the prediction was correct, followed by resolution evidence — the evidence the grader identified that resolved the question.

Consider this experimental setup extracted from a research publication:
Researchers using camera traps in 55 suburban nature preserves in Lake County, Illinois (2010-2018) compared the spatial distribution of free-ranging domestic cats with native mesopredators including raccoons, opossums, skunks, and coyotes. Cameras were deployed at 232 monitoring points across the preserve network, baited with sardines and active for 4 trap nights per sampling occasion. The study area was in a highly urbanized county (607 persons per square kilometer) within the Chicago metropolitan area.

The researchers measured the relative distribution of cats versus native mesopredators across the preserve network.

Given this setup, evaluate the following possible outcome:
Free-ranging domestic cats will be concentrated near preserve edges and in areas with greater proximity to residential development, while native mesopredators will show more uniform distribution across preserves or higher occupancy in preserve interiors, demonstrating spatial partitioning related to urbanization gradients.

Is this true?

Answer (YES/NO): YES